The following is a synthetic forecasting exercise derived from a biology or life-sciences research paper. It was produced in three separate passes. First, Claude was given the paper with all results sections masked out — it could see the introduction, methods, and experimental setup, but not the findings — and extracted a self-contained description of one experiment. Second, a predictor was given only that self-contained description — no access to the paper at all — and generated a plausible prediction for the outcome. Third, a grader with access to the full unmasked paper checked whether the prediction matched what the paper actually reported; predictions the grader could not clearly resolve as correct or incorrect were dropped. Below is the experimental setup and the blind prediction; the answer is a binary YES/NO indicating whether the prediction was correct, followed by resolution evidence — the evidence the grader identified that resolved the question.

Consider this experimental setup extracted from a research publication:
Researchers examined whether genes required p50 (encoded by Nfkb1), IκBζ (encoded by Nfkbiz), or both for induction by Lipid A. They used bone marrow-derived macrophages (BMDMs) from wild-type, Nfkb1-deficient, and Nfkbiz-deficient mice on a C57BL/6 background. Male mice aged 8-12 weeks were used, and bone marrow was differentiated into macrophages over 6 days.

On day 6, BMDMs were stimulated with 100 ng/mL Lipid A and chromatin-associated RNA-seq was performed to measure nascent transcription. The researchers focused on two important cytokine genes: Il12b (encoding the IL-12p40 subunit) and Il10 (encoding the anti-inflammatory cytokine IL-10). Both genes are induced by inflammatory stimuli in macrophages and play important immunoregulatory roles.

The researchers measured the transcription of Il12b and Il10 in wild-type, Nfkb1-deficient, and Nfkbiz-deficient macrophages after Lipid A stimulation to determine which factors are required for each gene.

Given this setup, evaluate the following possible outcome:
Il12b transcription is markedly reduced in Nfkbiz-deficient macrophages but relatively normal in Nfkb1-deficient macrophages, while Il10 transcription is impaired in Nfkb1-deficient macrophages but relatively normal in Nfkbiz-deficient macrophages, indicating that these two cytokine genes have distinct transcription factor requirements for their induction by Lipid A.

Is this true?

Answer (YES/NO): NO